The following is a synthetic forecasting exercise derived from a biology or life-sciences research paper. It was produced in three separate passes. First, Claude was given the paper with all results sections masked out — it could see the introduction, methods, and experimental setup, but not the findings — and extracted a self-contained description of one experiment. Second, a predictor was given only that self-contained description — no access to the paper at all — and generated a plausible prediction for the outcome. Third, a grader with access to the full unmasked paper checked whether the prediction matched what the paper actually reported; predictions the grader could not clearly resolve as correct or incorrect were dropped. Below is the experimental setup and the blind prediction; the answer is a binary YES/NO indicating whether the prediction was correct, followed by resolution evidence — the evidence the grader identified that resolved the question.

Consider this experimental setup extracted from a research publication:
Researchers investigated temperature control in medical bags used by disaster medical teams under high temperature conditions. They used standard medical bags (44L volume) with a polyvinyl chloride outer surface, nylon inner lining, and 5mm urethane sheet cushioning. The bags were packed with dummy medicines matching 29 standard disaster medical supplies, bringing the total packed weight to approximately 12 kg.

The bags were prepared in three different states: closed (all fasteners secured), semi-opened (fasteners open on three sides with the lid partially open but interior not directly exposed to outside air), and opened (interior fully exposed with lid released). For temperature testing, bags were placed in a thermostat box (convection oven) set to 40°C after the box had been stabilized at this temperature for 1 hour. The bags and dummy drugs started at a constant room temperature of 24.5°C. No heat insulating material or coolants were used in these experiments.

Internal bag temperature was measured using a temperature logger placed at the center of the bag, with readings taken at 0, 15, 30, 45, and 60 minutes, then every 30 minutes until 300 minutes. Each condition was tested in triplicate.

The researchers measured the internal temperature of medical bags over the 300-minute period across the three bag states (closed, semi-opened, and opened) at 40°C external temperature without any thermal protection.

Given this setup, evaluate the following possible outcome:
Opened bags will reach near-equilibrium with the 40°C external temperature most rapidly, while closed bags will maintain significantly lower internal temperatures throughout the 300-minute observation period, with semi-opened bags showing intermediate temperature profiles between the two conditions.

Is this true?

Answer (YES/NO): NO